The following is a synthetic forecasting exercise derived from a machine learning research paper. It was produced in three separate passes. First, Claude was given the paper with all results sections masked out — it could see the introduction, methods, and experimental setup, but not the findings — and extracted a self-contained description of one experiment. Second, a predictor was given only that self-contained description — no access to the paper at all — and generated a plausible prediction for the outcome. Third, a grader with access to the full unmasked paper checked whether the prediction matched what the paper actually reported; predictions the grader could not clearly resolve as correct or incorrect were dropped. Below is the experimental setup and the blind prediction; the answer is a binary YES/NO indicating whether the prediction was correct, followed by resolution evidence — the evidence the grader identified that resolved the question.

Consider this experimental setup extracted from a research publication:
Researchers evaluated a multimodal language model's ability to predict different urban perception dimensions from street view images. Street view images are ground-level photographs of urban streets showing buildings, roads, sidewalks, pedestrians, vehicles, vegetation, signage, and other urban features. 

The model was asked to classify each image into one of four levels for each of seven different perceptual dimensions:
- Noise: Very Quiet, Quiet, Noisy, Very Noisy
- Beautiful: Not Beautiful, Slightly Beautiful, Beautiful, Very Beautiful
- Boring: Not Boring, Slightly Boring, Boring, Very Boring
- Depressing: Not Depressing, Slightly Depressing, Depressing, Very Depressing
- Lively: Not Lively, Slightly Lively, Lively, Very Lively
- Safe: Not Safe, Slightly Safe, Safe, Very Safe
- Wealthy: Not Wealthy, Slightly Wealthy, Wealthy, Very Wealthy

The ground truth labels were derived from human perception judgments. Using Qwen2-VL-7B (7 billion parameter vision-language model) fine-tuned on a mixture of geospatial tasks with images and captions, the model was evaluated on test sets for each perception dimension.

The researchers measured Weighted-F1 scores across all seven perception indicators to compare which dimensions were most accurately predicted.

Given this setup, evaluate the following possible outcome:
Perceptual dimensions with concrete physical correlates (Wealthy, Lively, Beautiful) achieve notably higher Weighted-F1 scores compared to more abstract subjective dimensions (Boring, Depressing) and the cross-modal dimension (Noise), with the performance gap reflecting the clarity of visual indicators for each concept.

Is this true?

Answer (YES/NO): NO